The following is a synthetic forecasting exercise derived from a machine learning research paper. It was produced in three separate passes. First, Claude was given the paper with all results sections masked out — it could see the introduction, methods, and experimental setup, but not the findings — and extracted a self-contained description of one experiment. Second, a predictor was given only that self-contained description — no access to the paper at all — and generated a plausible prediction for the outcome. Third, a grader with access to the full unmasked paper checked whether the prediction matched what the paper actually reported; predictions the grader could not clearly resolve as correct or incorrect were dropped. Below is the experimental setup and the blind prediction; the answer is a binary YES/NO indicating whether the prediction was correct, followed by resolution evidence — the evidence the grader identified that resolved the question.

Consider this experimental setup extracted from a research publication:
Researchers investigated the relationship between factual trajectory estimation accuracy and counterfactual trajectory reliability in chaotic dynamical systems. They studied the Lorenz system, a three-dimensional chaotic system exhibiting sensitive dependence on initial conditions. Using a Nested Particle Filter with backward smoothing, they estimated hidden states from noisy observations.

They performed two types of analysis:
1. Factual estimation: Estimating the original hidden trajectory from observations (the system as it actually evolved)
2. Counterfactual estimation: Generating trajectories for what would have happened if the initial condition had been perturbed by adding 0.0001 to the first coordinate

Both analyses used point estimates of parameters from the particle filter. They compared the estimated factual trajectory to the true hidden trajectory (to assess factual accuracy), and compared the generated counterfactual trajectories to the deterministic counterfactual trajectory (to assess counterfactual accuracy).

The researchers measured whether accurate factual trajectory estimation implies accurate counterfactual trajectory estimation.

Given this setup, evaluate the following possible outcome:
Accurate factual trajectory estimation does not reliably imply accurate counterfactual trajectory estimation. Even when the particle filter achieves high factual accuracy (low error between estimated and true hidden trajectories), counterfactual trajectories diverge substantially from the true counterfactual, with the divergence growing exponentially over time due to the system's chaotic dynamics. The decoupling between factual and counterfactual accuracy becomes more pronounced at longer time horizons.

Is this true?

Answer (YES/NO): YES